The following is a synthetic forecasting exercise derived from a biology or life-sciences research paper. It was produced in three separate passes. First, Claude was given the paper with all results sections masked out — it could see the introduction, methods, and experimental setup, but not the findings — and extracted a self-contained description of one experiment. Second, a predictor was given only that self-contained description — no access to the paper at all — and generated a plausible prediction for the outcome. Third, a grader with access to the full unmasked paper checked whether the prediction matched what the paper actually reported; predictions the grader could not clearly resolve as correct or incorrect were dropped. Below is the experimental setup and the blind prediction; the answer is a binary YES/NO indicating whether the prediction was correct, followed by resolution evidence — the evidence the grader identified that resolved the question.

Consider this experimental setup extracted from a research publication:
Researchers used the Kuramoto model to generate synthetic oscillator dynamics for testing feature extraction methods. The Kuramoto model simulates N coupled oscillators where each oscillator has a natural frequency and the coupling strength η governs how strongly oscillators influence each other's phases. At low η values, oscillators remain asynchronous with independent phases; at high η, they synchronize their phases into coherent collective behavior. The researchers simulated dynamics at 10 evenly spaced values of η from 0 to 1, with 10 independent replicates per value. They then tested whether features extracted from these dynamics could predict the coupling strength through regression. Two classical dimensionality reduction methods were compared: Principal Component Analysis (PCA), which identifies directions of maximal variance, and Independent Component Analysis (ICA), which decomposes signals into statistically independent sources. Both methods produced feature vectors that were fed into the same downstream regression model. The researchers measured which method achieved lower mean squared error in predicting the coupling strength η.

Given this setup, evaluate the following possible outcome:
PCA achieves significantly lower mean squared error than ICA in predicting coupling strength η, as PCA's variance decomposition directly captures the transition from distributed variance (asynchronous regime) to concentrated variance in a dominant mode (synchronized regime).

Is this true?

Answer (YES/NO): NO